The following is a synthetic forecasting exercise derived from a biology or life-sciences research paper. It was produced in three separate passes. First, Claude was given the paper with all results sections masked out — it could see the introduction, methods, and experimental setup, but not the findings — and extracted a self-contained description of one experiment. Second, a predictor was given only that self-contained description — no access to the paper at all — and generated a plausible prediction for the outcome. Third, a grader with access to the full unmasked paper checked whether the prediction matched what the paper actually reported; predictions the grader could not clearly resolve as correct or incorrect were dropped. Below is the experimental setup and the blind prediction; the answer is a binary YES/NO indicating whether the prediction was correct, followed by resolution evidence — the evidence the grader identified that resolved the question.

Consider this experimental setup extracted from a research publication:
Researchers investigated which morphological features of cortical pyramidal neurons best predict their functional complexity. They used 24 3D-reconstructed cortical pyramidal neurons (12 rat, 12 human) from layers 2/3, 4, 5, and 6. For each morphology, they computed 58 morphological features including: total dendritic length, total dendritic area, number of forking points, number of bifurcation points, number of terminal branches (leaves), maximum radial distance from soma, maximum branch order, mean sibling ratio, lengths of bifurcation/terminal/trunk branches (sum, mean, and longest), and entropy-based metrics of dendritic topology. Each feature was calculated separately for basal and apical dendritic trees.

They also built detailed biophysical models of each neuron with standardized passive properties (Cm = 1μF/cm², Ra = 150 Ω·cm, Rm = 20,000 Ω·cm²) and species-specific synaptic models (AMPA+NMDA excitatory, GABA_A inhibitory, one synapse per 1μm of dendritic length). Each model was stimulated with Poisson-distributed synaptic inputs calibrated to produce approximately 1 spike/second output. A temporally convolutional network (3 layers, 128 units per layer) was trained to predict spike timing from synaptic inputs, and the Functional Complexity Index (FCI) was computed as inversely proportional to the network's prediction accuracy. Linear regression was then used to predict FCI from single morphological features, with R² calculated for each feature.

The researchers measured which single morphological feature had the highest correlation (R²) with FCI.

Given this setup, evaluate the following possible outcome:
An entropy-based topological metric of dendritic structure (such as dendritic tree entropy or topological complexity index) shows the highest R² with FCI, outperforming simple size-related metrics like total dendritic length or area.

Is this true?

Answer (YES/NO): NO